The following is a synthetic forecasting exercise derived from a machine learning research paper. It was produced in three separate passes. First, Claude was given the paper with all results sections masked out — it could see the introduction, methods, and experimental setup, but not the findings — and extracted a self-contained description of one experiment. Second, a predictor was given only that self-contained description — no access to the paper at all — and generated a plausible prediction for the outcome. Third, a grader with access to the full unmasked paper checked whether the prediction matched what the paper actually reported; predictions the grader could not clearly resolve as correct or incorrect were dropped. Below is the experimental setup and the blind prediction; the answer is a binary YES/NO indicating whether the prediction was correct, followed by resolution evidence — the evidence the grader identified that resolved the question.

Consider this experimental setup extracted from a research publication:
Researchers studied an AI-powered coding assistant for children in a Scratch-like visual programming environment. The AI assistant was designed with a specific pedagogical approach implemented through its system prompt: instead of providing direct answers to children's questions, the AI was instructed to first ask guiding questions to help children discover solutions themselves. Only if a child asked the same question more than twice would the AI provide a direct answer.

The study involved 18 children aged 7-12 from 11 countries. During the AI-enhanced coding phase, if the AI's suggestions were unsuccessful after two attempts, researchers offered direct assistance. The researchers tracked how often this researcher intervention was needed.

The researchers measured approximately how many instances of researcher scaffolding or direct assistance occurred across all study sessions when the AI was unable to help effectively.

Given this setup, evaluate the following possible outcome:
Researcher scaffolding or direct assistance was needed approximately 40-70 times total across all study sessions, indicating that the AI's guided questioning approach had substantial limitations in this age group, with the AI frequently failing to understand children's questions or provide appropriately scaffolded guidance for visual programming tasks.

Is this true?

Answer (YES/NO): NO